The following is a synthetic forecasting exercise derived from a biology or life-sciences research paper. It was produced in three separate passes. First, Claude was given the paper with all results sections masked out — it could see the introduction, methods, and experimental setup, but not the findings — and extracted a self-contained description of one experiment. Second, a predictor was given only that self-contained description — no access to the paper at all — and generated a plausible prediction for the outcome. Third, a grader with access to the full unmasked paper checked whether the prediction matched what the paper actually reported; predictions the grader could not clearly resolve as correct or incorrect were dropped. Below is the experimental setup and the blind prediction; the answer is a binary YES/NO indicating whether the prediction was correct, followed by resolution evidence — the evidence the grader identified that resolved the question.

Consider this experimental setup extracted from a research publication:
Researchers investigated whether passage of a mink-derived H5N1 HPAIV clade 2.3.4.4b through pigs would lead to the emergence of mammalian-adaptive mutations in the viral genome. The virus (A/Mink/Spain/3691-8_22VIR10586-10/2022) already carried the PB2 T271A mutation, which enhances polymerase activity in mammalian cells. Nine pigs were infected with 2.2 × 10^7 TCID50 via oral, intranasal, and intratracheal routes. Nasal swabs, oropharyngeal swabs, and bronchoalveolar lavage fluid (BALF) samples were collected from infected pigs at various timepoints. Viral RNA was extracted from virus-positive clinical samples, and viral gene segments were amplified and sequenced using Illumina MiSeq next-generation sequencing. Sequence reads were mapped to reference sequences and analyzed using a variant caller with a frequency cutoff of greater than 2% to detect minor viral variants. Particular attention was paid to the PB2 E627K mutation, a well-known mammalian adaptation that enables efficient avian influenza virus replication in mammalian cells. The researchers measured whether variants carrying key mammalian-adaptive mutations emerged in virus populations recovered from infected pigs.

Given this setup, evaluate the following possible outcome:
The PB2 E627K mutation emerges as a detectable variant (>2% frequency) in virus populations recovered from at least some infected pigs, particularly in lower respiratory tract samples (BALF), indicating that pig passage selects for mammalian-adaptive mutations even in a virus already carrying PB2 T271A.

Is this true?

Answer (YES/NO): YES